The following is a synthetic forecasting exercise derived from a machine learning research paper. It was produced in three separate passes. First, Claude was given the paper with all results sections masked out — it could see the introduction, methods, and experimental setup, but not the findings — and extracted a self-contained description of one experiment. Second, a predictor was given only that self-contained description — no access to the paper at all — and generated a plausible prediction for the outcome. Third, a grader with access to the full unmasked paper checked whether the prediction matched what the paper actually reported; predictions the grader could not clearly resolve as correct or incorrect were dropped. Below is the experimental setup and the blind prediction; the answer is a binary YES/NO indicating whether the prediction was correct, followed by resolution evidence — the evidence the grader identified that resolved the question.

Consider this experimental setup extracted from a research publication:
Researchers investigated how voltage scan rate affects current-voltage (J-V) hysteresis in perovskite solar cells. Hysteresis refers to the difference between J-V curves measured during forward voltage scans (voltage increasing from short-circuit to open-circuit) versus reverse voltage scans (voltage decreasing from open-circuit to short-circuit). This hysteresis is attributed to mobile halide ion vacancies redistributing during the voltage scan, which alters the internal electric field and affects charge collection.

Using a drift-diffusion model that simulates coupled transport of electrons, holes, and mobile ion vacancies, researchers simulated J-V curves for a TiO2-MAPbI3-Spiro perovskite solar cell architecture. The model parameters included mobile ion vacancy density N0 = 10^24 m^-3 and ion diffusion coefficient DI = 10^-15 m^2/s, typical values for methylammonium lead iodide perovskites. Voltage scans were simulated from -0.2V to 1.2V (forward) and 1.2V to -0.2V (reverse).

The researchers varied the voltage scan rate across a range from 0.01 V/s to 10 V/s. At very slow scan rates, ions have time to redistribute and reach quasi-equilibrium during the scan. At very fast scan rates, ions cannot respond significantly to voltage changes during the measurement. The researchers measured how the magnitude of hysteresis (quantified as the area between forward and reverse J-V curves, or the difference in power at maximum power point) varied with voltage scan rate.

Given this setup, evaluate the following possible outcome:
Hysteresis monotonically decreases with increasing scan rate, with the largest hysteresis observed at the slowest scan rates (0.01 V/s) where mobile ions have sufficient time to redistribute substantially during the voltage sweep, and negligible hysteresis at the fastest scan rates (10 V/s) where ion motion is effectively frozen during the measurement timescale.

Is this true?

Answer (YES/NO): NO